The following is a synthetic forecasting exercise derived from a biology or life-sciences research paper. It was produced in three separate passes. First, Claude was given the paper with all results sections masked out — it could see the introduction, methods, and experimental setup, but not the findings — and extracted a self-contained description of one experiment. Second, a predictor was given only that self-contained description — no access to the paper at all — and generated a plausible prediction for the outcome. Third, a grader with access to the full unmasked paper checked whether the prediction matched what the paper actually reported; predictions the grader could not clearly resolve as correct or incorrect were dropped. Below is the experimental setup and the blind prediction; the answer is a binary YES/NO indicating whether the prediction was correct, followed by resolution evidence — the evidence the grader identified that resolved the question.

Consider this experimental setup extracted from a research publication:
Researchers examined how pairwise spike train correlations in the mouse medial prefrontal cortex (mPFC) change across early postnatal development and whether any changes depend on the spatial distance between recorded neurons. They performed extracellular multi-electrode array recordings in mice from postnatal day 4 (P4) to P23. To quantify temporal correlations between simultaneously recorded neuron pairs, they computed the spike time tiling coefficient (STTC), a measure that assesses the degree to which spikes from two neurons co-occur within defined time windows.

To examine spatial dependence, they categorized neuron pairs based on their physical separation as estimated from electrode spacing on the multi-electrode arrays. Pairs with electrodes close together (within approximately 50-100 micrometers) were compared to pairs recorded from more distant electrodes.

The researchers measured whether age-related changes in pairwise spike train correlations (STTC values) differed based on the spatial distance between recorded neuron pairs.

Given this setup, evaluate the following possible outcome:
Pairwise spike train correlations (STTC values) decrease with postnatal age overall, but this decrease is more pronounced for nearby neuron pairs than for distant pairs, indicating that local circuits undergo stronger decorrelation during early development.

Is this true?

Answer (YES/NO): YES